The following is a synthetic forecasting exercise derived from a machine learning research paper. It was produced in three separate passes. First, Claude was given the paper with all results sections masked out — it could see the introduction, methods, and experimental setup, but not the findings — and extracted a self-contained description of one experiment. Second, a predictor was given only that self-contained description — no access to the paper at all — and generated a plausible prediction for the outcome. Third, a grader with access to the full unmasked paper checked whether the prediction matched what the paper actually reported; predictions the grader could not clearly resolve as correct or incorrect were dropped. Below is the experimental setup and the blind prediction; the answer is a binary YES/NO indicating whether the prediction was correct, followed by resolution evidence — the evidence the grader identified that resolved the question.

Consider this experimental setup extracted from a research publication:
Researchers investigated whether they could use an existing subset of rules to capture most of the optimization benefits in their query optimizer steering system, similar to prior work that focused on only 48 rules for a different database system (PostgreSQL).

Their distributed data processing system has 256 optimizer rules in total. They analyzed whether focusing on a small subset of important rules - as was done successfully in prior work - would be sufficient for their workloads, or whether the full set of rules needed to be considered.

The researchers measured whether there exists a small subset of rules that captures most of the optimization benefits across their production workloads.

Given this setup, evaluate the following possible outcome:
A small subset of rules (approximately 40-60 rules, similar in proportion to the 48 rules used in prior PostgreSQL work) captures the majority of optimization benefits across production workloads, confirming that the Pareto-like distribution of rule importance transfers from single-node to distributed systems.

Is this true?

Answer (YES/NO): NO